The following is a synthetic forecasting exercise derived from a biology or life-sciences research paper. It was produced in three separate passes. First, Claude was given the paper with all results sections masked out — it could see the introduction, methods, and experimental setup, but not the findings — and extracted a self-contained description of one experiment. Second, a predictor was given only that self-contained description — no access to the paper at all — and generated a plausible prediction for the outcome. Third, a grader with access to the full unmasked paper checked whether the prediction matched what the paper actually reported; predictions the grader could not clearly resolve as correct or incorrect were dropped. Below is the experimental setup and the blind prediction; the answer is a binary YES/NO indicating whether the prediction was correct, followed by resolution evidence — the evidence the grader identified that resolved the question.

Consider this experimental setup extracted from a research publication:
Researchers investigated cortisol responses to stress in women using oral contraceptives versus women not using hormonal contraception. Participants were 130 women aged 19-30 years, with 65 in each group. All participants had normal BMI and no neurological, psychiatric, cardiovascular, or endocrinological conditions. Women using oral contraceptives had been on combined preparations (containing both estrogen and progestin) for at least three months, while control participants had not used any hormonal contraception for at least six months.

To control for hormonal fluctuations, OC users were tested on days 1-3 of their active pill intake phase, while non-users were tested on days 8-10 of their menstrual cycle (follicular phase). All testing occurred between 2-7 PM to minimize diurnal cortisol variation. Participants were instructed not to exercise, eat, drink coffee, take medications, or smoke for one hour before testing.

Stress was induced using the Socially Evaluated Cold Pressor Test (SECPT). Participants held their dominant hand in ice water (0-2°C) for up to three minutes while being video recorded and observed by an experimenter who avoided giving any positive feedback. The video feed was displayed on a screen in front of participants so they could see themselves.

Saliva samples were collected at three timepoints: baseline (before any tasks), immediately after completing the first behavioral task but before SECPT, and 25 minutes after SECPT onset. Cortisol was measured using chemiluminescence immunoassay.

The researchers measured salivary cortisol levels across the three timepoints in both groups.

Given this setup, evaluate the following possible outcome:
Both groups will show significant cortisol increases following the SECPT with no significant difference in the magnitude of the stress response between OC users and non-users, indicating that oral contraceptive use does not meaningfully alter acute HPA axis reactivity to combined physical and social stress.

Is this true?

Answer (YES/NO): YES